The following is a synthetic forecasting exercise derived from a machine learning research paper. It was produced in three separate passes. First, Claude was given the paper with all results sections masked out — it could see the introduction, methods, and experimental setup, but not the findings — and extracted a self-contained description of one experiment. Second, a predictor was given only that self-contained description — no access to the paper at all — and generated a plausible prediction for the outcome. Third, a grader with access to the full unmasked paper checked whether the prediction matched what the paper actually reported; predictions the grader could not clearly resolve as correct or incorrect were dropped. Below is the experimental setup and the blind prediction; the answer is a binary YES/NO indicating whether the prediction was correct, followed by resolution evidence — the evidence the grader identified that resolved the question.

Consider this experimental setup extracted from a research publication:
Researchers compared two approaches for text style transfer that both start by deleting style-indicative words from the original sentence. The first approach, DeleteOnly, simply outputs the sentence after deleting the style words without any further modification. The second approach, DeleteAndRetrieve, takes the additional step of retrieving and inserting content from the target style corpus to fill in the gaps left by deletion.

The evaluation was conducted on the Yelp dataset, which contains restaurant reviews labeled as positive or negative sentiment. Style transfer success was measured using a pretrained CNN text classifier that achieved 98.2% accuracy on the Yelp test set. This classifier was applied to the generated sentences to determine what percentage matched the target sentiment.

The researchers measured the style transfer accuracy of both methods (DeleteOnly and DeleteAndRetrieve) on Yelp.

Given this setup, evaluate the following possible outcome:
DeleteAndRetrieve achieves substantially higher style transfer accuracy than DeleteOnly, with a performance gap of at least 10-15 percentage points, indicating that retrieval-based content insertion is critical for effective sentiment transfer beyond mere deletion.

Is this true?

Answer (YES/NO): NO